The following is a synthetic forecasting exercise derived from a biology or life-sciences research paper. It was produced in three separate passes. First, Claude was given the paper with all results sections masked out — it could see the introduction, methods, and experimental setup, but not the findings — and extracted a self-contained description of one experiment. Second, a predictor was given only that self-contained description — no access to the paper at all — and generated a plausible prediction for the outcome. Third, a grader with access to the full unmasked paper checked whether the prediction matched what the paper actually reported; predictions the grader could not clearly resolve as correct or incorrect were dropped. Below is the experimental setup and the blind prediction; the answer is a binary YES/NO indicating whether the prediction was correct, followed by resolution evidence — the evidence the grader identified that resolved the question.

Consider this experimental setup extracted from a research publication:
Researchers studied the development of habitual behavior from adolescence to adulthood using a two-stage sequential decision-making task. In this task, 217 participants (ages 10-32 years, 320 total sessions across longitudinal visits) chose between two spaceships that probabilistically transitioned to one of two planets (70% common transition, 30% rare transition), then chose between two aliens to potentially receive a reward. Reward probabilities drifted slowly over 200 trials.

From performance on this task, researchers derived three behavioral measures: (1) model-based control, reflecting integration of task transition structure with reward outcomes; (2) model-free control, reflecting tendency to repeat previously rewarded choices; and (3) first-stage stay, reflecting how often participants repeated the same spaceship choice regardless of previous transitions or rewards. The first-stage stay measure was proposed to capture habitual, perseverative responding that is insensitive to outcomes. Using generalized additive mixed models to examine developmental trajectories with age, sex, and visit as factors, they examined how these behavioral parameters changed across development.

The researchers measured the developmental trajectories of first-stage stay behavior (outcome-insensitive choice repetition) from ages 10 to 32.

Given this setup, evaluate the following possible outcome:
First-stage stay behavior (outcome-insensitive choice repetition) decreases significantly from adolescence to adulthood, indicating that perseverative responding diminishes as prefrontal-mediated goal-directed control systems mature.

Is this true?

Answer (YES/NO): NO